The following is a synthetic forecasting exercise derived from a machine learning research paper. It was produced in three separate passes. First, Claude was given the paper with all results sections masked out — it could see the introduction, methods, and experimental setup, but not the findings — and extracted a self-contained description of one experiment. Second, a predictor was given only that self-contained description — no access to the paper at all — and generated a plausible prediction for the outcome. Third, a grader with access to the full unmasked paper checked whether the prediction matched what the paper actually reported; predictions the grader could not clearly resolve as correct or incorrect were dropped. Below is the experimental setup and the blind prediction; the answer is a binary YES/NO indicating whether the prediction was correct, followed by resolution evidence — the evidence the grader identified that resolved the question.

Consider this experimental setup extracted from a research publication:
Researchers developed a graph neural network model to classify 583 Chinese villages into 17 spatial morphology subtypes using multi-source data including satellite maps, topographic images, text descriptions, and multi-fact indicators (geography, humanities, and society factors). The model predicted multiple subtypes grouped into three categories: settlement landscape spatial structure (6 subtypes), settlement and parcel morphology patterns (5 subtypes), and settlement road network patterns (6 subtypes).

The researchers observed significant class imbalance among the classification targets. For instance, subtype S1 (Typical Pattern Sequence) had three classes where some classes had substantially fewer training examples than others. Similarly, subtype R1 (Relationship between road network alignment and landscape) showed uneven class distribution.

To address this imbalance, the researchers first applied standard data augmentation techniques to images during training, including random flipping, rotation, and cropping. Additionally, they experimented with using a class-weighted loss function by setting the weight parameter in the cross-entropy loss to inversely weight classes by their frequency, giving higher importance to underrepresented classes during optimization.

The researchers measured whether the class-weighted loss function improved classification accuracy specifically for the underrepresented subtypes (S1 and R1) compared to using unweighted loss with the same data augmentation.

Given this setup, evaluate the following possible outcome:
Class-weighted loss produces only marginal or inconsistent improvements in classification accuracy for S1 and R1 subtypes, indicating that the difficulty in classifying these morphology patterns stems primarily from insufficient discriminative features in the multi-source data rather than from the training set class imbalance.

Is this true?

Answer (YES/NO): NO